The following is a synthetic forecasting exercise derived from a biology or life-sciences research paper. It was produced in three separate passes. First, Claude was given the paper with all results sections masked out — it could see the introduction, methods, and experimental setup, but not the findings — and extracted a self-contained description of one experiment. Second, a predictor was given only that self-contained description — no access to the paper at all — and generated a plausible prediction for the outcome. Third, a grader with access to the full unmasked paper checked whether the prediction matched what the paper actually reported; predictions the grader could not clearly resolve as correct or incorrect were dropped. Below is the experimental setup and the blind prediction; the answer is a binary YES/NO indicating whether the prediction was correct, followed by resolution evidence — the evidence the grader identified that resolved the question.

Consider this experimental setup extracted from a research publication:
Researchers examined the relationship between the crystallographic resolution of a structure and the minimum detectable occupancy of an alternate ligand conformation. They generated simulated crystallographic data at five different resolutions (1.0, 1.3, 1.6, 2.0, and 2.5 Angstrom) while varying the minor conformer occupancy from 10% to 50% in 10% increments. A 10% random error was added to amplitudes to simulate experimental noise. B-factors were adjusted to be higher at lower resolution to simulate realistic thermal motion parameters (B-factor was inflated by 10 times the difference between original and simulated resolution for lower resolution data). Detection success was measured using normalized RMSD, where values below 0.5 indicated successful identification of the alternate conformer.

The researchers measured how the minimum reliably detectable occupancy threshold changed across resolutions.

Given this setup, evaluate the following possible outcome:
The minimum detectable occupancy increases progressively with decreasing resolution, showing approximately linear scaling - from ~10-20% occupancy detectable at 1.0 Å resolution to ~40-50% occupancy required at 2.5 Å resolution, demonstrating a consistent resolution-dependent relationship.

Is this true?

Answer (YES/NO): NO